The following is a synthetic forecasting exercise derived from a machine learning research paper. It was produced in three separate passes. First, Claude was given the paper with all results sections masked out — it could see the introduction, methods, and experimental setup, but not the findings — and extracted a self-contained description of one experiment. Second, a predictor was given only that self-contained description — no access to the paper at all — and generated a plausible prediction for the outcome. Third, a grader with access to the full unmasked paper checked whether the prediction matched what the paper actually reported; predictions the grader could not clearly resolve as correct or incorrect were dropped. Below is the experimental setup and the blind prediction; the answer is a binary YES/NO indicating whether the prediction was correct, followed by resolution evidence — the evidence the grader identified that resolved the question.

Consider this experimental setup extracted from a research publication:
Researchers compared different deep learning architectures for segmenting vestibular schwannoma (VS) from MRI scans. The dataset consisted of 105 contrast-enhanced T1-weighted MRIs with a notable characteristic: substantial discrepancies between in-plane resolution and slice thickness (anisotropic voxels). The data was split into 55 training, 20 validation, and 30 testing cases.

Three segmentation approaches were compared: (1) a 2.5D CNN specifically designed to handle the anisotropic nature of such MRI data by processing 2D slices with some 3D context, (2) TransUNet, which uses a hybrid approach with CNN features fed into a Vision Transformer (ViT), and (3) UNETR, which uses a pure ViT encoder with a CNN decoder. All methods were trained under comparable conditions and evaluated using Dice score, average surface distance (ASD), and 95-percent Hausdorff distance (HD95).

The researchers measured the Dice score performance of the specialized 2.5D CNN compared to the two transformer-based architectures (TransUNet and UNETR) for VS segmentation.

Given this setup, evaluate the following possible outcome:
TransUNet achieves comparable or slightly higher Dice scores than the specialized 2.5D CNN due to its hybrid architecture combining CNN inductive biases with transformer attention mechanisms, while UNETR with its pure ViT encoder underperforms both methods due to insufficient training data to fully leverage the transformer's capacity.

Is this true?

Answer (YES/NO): NO